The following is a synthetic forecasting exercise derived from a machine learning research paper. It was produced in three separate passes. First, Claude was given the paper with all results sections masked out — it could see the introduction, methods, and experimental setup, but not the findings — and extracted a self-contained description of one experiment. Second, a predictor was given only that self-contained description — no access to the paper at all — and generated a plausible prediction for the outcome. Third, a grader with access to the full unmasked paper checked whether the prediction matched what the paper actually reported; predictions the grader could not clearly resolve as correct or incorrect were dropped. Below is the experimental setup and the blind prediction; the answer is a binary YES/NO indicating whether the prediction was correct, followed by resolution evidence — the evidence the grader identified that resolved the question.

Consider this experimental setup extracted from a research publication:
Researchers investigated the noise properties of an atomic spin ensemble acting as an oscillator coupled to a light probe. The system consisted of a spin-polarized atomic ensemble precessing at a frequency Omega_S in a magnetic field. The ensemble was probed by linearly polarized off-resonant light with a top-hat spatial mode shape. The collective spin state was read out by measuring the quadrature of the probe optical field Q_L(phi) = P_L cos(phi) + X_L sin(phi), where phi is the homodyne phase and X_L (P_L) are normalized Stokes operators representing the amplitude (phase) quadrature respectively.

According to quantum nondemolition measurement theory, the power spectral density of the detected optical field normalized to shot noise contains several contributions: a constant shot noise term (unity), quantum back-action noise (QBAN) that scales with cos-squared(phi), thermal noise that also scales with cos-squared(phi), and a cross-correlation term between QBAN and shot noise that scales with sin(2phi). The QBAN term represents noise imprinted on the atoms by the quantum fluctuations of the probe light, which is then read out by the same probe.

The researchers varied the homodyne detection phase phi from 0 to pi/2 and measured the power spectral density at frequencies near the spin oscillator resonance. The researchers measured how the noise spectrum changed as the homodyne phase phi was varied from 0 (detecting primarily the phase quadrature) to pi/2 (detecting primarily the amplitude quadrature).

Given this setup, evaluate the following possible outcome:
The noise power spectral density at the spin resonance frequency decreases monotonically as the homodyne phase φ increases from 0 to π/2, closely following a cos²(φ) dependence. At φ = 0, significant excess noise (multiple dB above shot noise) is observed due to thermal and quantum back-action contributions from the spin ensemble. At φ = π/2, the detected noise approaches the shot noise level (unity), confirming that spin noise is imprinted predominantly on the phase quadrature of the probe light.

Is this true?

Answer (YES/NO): NO